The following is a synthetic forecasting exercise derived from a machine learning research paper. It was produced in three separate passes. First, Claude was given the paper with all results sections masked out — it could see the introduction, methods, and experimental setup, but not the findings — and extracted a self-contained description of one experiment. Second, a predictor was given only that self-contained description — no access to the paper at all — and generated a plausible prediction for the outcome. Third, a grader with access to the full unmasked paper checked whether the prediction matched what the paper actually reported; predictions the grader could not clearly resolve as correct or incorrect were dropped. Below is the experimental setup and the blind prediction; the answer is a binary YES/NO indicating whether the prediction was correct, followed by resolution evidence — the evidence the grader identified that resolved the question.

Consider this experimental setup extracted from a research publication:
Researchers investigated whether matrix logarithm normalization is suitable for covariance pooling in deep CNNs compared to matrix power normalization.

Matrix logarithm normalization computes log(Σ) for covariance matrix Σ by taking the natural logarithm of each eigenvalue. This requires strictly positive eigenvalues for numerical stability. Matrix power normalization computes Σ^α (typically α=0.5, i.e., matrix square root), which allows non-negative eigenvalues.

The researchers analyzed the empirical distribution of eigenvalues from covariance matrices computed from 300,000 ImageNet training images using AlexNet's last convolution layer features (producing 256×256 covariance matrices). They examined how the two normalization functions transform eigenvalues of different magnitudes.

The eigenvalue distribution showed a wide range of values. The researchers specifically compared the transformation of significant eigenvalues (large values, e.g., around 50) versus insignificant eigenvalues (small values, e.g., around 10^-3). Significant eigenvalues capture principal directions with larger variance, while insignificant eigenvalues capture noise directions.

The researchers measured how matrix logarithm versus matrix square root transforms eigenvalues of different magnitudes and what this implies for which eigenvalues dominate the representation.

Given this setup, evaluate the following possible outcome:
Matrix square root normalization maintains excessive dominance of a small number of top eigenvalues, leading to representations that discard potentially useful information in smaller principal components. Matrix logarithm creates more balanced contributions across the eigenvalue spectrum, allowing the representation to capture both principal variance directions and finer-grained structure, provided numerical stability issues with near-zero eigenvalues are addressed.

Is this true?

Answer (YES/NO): NO